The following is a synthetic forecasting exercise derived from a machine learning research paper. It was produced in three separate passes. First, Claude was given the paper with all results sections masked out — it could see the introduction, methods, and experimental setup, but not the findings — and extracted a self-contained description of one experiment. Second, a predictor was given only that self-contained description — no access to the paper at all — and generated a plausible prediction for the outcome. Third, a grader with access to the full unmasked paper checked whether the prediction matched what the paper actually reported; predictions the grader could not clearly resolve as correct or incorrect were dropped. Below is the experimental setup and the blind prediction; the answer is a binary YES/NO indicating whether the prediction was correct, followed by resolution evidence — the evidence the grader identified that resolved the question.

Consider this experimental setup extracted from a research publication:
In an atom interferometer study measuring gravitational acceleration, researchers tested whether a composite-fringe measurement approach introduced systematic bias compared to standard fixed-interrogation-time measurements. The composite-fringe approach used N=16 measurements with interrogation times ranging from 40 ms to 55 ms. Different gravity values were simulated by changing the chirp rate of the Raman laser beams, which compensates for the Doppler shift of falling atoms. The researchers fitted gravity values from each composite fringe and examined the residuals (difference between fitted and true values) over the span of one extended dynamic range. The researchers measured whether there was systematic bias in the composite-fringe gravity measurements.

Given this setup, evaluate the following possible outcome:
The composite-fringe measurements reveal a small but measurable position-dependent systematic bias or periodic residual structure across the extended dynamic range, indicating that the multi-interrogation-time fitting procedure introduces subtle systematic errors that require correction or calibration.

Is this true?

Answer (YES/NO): NO